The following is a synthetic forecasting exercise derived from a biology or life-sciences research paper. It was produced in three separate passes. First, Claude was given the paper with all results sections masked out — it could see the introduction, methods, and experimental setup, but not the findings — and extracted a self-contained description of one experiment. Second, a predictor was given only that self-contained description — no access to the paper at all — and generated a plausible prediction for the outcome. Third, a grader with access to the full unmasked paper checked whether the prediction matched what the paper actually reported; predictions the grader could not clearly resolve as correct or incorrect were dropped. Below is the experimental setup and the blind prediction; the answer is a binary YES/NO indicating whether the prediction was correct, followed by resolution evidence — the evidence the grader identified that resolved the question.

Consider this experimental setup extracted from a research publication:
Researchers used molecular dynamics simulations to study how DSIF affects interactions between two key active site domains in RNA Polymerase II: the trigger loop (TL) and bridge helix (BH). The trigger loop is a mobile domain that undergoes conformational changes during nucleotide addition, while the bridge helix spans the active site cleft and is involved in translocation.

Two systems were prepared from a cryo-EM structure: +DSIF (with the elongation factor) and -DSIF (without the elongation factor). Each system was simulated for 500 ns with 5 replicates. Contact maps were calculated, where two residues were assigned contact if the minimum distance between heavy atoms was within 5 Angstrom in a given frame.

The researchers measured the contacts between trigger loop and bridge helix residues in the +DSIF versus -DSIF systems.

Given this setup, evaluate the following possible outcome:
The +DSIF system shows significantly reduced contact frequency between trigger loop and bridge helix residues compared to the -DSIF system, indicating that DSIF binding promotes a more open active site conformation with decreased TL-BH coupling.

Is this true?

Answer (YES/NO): NO